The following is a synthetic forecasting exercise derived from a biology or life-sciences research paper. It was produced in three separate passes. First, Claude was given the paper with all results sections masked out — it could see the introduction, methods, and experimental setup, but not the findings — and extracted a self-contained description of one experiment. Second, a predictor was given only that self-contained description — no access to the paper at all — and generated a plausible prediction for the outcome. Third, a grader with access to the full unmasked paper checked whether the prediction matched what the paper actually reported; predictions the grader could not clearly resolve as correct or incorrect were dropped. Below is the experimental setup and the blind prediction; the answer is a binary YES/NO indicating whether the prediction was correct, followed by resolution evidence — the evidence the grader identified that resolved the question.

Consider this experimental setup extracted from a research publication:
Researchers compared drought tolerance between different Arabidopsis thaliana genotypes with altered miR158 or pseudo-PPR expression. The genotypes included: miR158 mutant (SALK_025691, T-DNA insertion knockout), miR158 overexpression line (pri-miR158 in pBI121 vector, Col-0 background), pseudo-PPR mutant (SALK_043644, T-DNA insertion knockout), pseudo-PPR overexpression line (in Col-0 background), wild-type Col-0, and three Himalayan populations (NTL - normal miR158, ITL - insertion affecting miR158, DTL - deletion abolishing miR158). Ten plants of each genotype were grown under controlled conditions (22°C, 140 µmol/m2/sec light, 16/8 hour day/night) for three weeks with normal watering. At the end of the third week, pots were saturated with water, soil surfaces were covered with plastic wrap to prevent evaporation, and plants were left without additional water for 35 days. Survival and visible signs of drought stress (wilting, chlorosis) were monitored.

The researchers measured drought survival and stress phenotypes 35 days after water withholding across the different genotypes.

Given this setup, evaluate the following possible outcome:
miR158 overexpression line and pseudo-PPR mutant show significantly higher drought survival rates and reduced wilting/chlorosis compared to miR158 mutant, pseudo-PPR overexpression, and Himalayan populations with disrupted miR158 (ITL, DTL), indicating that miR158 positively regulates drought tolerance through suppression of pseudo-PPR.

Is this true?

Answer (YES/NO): NO